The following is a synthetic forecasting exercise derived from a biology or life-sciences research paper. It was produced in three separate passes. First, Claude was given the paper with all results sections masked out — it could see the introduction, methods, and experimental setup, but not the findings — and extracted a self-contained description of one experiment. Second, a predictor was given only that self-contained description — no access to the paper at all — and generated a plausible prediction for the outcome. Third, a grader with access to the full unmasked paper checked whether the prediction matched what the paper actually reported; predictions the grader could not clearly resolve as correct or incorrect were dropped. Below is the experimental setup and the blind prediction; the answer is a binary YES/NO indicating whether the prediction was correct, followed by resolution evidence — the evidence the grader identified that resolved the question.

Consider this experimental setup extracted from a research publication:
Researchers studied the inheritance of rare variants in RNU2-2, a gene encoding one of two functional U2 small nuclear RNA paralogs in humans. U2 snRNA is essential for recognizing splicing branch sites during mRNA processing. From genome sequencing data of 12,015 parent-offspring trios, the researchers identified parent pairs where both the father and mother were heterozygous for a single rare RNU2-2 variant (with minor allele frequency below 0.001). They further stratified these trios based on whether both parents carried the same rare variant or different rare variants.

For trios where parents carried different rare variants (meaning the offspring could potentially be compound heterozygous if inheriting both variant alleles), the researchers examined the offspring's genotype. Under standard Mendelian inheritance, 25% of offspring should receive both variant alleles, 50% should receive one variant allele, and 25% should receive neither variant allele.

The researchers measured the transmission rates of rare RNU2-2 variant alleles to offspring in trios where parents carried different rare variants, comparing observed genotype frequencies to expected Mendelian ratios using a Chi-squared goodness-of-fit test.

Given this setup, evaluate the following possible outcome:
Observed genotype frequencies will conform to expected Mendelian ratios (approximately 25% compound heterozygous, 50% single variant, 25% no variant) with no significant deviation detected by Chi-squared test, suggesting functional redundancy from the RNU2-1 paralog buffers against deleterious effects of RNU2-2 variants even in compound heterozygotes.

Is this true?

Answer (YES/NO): NO